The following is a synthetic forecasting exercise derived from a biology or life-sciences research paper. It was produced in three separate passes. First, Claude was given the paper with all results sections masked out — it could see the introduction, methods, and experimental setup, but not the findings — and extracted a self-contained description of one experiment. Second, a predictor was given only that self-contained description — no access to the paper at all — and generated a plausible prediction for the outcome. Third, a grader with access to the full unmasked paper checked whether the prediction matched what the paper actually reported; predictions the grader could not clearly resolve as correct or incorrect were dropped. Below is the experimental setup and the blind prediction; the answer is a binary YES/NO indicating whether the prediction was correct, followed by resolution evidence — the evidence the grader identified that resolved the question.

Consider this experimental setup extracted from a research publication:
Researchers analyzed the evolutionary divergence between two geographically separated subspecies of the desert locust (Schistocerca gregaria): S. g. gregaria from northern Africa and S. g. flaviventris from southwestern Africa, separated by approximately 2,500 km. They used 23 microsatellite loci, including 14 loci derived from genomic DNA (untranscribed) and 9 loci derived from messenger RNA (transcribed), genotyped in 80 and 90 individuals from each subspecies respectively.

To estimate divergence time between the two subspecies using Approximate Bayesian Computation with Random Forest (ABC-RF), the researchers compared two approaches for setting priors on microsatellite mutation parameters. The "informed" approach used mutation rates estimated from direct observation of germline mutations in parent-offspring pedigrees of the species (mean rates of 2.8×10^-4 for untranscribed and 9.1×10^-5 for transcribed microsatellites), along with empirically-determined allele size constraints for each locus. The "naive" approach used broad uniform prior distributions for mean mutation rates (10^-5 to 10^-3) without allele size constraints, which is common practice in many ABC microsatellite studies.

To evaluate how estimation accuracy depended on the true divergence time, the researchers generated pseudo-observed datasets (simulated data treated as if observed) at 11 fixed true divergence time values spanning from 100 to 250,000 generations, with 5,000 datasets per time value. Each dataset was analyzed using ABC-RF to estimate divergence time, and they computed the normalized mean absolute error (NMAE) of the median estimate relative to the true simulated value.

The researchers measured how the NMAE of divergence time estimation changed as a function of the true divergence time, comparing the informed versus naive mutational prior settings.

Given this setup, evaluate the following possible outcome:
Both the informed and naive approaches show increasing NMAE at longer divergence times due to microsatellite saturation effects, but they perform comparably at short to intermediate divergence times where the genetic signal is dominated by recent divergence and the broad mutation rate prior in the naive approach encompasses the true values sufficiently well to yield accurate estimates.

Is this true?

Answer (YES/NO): NO